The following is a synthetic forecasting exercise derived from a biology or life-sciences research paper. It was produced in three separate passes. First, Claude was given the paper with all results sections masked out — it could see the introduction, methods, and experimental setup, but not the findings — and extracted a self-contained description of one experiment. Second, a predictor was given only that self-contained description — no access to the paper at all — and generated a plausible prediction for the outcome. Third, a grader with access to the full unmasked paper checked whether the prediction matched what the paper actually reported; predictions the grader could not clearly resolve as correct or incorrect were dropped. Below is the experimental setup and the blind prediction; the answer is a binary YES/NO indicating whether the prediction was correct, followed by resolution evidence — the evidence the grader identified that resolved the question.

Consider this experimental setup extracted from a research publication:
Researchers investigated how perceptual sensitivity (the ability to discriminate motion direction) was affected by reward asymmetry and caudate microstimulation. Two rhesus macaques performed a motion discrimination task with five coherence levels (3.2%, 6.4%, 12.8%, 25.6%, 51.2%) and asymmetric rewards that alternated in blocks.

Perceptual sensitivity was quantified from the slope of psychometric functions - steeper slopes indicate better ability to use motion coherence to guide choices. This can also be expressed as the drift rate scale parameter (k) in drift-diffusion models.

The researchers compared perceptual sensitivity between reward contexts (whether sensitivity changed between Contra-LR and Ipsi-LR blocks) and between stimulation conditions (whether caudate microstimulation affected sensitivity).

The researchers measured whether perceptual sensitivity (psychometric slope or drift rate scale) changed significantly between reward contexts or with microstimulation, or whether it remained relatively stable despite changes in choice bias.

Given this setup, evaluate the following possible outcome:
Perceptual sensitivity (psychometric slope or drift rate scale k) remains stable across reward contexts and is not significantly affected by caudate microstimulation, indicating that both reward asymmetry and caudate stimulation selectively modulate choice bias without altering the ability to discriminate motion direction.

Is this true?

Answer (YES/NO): NO